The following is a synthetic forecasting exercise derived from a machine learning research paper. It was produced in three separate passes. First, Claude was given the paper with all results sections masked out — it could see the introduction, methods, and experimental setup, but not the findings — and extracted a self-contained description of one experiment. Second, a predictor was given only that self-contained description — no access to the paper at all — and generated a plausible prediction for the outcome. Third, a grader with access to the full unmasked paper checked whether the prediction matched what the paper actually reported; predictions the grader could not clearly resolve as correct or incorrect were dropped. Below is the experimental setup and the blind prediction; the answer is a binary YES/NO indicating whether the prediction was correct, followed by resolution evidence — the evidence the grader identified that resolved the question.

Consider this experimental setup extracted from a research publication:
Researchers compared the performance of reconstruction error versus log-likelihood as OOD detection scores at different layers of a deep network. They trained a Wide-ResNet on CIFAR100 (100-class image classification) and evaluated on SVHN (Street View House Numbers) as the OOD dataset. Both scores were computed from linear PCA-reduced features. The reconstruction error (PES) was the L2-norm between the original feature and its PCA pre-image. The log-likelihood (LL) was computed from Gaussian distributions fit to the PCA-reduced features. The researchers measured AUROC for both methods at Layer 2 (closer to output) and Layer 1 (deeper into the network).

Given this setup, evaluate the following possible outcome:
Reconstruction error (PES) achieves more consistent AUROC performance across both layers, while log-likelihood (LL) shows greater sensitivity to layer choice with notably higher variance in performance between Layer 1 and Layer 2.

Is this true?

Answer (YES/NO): NO